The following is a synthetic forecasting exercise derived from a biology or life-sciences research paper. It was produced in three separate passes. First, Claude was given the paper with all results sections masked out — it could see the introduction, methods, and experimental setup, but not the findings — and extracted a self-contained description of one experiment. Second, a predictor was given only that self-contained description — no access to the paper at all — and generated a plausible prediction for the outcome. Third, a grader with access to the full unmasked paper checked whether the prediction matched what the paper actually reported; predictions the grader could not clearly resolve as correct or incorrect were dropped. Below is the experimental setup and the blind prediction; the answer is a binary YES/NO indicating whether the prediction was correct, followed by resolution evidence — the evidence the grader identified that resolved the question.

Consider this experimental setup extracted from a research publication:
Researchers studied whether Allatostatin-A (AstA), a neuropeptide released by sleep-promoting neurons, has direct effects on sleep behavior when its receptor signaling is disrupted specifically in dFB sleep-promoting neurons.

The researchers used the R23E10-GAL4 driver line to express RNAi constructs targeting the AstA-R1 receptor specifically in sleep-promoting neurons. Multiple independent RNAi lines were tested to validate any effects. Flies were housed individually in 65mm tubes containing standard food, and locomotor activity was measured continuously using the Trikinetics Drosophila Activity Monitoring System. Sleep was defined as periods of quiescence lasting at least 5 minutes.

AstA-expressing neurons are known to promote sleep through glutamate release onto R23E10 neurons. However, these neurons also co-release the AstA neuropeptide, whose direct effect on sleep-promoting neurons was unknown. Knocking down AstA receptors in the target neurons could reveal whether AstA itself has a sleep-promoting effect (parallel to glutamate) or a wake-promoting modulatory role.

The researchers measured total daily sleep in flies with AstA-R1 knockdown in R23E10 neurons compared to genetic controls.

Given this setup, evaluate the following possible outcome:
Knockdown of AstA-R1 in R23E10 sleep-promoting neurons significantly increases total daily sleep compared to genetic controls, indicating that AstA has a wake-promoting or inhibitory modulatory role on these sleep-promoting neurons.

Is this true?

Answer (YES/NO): YES